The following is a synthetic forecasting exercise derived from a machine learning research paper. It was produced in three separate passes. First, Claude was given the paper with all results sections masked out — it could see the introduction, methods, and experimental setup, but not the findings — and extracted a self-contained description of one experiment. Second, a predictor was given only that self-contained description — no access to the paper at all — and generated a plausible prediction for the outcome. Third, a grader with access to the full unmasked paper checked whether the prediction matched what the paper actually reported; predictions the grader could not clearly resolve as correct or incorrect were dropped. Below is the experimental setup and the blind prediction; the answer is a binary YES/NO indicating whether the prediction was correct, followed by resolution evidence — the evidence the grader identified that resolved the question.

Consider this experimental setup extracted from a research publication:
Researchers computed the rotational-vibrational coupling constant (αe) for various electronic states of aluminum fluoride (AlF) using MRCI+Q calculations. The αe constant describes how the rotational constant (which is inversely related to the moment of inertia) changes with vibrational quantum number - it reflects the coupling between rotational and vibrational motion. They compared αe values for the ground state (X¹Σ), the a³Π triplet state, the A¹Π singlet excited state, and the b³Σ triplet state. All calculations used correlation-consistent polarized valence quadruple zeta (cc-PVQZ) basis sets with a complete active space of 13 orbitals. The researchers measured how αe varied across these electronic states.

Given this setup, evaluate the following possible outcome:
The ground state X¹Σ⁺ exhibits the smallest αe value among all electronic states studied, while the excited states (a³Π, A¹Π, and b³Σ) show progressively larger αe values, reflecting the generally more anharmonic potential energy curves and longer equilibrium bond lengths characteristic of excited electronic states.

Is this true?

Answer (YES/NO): NO